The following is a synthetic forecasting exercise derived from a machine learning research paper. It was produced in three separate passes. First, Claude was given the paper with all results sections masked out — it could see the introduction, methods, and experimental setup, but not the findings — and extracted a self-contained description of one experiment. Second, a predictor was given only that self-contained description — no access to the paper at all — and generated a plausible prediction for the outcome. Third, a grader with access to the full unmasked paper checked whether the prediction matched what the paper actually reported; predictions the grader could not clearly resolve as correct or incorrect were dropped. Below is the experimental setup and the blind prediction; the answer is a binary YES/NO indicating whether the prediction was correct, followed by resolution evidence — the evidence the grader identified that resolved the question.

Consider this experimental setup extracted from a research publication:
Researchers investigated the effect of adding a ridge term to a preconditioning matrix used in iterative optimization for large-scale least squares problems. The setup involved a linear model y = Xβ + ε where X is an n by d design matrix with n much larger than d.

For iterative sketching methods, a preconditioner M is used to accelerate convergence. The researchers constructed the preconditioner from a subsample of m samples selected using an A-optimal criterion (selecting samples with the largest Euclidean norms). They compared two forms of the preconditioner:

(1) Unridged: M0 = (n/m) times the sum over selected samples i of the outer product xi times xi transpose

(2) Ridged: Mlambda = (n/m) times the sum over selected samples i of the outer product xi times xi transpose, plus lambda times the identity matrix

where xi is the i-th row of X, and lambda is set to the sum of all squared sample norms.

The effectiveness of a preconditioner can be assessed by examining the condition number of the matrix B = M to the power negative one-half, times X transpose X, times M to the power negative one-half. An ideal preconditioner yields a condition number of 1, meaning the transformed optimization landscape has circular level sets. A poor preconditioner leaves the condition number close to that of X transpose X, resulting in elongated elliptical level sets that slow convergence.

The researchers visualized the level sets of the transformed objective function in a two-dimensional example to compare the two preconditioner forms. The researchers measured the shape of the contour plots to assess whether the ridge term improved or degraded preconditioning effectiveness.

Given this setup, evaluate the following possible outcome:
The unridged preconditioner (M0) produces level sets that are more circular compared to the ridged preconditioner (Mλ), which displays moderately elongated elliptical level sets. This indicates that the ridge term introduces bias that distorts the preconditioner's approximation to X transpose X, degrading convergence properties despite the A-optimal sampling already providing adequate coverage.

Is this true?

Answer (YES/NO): NO